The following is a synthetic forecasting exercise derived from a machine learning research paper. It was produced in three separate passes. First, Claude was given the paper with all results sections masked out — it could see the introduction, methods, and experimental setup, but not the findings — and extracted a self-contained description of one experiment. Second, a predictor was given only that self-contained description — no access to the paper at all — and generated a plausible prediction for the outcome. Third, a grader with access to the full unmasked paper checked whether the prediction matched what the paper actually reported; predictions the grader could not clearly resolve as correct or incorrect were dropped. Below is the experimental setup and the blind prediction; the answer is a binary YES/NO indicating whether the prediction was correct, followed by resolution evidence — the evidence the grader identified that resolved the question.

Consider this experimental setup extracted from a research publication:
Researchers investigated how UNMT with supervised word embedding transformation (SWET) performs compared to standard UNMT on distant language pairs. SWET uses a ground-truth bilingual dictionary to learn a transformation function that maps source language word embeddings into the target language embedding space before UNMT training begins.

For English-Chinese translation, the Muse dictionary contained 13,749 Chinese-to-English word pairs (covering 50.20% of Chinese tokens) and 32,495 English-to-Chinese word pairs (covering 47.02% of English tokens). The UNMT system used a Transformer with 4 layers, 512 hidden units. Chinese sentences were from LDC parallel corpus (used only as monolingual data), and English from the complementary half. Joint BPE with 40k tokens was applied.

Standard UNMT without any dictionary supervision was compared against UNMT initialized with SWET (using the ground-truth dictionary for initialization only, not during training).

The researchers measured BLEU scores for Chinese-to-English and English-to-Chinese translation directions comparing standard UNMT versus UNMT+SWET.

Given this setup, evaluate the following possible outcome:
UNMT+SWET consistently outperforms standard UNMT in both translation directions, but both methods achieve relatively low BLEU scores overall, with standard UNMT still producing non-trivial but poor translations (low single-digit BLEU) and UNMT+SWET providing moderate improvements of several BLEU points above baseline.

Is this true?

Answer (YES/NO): NO